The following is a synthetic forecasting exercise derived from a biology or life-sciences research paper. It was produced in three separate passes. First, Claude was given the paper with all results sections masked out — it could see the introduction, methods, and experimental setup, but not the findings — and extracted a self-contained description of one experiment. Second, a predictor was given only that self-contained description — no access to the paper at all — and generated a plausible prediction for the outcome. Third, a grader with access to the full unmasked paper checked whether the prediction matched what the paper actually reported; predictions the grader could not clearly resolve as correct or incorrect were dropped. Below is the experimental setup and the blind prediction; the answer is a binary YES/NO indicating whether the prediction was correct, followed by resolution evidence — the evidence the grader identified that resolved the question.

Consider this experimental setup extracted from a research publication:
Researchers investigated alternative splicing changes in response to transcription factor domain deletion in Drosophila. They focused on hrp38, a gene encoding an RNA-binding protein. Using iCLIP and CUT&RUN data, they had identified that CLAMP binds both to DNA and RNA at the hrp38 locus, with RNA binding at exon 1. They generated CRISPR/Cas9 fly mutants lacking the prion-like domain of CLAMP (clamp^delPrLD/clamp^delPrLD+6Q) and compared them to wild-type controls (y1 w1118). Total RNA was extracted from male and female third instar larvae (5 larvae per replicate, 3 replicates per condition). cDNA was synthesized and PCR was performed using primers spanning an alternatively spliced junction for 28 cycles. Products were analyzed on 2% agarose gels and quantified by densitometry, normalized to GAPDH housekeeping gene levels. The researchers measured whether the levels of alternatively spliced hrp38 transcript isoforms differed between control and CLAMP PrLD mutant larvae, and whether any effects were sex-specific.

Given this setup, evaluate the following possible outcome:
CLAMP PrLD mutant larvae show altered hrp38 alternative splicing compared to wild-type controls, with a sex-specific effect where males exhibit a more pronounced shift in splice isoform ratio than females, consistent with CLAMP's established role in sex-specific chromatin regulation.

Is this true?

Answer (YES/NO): YES